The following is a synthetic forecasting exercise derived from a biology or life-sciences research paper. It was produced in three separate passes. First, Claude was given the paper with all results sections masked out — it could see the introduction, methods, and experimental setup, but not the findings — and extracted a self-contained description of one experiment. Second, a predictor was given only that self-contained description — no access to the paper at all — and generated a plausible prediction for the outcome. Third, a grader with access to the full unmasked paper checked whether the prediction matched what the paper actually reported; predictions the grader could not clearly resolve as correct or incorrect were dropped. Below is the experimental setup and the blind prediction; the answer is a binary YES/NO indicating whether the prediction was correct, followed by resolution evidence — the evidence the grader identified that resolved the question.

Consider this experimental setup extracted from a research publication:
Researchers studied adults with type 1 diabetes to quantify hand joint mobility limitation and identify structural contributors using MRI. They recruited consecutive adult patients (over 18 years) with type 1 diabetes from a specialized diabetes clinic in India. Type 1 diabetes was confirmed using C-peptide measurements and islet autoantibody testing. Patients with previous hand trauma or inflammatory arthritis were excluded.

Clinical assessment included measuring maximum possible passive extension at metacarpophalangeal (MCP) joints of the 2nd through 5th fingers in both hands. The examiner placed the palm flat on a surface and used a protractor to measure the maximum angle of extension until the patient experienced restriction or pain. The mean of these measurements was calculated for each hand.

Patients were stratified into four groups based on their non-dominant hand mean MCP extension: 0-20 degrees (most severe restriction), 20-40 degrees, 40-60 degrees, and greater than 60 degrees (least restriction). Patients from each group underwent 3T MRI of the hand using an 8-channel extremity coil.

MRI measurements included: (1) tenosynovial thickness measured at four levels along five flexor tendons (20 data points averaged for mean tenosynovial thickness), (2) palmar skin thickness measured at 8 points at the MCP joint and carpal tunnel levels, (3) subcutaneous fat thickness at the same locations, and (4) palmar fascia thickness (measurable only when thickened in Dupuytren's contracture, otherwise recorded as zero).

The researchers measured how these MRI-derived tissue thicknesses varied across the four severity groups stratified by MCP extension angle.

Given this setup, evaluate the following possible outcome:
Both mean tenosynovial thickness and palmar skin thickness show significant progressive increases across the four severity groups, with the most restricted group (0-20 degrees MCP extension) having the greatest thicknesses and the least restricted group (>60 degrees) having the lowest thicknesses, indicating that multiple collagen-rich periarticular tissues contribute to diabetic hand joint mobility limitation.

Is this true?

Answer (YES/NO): NO